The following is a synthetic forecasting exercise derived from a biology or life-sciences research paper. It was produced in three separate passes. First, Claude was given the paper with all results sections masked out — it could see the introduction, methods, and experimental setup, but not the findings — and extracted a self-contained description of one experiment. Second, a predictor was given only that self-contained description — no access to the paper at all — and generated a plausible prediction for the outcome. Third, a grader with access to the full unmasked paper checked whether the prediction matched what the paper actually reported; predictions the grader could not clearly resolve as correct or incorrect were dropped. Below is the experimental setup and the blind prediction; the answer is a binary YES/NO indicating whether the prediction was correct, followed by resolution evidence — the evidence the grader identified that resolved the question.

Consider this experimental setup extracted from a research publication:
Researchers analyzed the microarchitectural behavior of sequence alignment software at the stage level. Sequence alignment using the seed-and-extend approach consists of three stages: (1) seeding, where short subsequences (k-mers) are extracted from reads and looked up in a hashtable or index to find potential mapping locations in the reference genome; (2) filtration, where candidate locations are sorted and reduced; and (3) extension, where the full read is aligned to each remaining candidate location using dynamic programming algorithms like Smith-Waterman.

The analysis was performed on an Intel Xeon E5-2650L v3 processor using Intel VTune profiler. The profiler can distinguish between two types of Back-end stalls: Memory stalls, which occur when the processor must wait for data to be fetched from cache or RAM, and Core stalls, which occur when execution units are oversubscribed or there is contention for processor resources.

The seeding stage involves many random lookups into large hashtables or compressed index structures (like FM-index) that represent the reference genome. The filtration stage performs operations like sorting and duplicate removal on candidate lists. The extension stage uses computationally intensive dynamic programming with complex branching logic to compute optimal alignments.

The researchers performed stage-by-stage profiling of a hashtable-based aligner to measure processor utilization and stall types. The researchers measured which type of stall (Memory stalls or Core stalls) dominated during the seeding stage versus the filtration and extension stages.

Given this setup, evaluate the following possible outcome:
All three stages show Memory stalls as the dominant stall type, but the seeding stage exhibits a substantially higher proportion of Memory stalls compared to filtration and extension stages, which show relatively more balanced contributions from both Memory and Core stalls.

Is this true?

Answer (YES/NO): NO